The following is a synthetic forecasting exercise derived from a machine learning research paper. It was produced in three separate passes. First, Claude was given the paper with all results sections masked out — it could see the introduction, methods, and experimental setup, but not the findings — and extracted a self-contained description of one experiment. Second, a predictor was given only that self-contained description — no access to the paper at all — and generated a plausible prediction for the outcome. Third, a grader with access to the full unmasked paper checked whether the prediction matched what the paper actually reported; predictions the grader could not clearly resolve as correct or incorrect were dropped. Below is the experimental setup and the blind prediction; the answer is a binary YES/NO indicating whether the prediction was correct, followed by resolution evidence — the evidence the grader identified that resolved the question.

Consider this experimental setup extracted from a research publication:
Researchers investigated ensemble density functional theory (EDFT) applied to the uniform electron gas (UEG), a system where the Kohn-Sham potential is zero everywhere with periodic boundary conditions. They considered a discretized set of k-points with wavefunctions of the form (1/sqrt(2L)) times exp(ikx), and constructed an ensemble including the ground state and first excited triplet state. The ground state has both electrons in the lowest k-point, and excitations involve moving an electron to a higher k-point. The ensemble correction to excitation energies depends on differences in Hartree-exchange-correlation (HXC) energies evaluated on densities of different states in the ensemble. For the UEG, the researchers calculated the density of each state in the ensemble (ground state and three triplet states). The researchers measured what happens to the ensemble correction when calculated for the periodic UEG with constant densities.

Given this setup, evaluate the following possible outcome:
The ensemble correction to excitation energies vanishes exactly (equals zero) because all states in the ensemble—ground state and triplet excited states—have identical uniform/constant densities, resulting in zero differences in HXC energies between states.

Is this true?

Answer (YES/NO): YES